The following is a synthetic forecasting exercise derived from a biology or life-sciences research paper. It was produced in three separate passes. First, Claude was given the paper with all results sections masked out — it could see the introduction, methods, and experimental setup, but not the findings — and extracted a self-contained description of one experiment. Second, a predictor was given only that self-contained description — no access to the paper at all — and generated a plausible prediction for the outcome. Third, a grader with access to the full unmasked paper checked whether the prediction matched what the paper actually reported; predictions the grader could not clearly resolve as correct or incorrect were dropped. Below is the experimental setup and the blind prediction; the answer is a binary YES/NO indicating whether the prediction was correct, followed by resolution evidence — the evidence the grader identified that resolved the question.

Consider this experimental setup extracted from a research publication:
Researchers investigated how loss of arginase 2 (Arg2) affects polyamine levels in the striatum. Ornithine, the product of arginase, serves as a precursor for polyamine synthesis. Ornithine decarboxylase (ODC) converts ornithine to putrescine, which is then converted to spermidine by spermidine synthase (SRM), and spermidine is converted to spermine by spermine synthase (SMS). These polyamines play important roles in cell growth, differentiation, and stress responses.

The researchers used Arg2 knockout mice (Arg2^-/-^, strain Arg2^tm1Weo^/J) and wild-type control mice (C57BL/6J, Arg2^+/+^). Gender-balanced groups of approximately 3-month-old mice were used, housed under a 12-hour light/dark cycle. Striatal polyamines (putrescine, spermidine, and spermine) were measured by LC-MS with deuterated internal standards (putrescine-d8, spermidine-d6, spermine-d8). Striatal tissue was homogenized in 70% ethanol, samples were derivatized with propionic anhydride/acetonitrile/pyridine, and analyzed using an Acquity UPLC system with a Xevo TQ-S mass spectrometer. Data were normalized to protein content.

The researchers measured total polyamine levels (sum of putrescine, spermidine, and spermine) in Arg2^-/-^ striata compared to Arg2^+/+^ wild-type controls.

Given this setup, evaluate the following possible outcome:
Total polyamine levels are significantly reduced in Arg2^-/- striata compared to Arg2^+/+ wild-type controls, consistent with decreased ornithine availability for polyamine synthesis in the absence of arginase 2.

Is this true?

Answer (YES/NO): NO